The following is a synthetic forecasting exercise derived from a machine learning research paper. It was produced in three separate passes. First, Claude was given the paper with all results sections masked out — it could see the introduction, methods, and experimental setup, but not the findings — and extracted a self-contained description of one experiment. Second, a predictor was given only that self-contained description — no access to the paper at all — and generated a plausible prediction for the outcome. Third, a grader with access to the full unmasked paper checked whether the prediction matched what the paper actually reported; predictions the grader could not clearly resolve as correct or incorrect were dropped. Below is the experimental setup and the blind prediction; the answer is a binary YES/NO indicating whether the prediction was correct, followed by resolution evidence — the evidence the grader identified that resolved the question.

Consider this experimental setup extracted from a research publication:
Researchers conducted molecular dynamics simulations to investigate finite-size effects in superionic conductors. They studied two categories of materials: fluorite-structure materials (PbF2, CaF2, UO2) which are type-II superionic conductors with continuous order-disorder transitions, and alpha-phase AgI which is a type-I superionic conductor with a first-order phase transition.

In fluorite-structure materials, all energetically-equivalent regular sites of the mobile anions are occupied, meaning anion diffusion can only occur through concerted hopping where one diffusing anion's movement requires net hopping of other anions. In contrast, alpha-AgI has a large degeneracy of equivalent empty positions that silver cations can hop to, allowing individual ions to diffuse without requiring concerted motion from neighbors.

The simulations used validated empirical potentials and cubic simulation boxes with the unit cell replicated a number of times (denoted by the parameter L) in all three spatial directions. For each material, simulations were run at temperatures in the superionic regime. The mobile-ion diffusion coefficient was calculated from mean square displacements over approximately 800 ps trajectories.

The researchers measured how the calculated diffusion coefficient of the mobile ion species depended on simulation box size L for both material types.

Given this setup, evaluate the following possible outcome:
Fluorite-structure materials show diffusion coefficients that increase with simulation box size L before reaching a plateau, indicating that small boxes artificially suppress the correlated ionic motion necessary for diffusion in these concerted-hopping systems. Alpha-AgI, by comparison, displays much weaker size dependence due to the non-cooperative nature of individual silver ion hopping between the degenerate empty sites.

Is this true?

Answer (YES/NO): YES